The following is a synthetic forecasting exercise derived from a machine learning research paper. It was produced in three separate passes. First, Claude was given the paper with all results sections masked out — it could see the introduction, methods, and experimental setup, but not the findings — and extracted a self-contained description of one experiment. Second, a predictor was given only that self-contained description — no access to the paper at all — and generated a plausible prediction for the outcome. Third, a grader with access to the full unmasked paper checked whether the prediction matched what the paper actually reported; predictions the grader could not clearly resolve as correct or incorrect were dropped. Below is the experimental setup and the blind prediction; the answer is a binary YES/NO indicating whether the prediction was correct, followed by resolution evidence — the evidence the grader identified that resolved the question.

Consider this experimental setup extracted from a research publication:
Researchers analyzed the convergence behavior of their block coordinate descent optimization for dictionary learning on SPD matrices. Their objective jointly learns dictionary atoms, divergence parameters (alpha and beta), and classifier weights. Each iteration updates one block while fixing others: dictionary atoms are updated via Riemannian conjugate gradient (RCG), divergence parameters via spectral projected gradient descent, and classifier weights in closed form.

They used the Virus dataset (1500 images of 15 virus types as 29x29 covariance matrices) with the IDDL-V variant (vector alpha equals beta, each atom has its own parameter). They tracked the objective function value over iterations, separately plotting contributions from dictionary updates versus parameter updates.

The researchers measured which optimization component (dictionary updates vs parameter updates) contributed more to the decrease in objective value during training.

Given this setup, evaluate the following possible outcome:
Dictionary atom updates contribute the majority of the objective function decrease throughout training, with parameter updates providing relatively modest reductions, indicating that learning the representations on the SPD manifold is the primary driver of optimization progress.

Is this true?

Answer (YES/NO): YES